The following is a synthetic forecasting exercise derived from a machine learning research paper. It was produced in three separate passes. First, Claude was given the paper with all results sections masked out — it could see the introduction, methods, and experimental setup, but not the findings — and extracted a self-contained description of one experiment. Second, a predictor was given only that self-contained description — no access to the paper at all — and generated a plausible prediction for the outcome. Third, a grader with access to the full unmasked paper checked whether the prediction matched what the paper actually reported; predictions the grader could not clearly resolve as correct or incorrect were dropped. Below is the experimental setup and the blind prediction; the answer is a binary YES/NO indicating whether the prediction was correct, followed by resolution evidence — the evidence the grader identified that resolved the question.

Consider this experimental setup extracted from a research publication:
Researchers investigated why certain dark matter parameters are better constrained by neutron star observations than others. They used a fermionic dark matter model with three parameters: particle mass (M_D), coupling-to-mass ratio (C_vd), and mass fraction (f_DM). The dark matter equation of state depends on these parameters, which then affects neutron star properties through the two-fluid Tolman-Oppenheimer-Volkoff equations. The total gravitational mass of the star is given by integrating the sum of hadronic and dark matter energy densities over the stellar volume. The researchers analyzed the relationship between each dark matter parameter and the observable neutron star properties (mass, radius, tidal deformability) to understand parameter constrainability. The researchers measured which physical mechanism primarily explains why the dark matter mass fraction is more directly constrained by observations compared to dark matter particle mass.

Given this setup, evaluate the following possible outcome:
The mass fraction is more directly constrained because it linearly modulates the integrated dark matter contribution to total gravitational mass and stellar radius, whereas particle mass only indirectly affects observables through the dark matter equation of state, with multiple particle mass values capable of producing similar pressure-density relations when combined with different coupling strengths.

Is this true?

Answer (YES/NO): NO